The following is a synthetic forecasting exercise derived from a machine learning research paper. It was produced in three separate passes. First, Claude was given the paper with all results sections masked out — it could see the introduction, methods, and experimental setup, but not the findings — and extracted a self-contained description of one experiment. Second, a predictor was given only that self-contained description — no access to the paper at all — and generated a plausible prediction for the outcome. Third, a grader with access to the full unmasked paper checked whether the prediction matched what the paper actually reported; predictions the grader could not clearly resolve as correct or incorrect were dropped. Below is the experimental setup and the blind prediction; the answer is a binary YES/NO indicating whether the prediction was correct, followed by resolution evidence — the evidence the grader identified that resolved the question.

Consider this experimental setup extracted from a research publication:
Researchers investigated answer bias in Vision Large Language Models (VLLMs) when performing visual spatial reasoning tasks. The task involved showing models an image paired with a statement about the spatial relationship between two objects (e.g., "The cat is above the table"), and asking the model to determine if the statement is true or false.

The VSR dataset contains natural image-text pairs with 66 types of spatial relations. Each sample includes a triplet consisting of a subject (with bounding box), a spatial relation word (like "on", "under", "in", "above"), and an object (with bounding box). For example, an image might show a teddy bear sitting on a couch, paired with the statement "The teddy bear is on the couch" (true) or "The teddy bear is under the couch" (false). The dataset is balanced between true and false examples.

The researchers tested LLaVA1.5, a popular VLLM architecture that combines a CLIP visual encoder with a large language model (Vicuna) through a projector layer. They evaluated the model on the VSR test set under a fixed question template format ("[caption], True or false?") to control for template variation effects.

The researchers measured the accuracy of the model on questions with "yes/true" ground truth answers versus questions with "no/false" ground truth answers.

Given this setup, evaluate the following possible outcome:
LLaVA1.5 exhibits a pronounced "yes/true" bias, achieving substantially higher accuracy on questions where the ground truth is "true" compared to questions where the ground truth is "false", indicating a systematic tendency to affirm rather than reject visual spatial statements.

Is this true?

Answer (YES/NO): YES